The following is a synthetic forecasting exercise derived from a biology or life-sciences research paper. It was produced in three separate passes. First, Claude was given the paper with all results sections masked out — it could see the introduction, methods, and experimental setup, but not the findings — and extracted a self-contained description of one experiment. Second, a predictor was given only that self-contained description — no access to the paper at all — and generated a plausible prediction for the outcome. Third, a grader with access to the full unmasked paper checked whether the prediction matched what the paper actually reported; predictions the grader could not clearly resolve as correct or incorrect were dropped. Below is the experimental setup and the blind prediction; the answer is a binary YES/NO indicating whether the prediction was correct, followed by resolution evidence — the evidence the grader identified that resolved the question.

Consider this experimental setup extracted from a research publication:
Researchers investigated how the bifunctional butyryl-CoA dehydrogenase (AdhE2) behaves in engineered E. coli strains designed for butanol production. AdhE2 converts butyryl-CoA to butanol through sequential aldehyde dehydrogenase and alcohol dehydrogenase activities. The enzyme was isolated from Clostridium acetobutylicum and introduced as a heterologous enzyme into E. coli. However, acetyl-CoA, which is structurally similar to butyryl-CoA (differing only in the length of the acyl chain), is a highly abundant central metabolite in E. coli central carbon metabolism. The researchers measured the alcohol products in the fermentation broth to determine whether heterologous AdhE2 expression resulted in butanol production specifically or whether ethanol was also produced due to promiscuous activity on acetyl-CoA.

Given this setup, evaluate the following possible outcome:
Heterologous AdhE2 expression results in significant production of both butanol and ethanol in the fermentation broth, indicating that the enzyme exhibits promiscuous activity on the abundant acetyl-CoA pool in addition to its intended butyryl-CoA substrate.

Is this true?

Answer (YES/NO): YES